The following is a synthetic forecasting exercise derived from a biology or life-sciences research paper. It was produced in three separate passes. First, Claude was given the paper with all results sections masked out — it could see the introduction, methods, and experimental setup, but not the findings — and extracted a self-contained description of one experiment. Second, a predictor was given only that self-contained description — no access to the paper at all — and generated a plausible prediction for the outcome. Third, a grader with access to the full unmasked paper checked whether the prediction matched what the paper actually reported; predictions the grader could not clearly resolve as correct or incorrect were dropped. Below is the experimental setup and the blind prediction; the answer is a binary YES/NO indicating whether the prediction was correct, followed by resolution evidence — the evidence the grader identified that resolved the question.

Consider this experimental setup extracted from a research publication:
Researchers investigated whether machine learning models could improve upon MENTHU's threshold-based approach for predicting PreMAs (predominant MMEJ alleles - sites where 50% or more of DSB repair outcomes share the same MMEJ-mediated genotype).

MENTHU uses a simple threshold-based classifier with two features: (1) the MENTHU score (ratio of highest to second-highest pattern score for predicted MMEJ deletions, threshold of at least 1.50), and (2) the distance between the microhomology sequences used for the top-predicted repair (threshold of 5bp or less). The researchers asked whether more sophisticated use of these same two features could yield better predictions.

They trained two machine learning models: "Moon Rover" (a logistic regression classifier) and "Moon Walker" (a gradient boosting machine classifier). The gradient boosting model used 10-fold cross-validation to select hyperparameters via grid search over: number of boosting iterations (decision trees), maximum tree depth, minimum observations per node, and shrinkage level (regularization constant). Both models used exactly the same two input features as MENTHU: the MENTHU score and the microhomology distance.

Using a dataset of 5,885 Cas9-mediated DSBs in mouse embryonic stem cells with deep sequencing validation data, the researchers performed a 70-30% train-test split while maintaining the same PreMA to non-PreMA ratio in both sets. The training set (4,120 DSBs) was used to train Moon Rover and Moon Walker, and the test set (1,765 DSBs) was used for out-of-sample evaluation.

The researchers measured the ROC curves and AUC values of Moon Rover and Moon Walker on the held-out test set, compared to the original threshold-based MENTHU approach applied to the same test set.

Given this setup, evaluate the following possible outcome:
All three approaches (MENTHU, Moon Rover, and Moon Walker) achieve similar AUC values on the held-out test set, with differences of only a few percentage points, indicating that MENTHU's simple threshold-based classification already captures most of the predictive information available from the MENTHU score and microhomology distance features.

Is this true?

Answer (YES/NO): YES